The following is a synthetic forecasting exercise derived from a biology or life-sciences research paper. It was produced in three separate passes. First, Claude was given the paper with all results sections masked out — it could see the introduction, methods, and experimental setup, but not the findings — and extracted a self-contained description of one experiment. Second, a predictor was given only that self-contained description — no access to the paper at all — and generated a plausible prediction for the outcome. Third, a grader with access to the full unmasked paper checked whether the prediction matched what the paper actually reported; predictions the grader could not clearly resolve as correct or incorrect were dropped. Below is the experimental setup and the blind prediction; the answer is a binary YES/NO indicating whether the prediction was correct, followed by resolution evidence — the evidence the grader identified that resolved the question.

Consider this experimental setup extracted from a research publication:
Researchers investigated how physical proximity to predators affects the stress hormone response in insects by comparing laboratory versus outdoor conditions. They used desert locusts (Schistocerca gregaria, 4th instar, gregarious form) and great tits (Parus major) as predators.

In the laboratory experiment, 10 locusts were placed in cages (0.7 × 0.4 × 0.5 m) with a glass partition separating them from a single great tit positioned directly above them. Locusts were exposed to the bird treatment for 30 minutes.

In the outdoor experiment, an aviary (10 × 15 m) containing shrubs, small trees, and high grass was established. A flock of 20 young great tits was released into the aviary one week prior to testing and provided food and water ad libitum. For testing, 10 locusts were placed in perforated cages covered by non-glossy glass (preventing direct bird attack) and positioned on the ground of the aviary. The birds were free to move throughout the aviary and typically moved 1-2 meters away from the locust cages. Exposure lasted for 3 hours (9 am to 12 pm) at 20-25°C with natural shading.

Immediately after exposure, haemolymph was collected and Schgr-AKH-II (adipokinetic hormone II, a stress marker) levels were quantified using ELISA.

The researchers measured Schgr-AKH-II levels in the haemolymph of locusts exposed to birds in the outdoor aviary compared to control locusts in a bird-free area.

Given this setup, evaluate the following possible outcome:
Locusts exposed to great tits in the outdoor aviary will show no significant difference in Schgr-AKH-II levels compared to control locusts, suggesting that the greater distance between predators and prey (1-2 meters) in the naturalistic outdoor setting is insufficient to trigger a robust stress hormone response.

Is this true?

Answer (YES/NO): YES